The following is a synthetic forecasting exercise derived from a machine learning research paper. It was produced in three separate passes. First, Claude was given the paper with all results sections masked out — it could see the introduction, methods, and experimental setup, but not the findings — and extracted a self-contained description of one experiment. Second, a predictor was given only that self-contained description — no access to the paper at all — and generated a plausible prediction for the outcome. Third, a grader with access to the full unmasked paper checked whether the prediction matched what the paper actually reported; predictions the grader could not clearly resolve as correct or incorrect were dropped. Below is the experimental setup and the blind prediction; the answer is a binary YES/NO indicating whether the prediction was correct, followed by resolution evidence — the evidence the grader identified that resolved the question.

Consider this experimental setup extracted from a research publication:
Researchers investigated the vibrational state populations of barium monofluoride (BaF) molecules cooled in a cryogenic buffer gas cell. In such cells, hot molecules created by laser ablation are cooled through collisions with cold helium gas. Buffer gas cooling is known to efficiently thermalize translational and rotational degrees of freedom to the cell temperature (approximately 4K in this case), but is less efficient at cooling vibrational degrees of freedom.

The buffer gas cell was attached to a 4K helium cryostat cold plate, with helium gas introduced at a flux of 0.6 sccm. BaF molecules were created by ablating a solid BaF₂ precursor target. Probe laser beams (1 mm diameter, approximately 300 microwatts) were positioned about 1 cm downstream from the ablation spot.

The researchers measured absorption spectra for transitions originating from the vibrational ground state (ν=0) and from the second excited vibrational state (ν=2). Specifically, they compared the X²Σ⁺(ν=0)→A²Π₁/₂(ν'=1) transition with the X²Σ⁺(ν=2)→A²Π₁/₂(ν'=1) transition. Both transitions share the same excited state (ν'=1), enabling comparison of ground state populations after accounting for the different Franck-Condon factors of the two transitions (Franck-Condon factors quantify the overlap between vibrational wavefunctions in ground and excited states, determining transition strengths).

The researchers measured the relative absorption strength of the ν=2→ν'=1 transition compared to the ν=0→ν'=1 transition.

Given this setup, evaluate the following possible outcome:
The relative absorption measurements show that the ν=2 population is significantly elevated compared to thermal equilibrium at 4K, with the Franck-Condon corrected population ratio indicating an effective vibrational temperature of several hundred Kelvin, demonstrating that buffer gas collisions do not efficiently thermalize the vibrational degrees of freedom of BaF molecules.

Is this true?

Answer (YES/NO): YES